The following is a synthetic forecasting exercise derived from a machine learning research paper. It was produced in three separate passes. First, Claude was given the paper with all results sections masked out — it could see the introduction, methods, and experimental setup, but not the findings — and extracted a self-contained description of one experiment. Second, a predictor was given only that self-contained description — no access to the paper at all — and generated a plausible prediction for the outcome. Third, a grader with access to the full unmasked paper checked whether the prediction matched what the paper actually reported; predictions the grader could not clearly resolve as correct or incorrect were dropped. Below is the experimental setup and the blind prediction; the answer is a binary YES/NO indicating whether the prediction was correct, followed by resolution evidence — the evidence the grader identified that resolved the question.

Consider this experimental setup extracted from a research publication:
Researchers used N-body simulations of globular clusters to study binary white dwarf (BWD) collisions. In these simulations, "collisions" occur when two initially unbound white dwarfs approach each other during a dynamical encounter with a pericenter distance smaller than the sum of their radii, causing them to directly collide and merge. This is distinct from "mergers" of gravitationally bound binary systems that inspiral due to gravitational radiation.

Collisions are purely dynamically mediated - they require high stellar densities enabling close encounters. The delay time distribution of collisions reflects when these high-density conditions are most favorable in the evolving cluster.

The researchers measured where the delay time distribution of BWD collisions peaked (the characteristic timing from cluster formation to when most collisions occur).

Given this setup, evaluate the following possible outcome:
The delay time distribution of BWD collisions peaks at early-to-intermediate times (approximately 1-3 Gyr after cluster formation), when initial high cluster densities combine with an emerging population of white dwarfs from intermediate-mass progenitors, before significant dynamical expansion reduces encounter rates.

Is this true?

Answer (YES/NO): NO